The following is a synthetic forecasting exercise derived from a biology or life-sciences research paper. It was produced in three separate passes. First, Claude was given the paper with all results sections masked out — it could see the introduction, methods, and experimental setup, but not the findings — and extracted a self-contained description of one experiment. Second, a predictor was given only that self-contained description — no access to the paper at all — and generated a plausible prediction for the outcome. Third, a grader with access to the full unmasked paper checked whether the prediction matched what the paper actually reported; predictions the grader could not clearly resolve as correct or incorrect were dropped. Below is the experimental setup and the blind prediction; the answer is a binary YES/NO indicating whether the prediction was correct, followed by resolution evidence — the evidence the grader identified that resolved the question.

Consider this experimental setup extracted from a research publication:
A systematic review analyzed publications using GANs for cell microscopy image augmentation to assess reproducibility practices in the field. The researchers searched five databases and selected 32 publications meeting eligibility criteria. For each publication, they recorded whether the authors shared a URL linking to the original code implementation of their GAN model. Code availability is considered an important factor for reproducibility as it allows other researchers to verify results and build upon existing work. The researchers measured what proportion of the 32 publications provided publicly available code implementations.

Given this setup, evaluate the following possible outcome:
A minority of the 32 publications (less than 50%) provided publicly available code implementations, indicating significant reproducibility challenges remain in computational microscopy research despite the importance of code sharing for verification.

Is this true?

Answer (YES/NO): YES